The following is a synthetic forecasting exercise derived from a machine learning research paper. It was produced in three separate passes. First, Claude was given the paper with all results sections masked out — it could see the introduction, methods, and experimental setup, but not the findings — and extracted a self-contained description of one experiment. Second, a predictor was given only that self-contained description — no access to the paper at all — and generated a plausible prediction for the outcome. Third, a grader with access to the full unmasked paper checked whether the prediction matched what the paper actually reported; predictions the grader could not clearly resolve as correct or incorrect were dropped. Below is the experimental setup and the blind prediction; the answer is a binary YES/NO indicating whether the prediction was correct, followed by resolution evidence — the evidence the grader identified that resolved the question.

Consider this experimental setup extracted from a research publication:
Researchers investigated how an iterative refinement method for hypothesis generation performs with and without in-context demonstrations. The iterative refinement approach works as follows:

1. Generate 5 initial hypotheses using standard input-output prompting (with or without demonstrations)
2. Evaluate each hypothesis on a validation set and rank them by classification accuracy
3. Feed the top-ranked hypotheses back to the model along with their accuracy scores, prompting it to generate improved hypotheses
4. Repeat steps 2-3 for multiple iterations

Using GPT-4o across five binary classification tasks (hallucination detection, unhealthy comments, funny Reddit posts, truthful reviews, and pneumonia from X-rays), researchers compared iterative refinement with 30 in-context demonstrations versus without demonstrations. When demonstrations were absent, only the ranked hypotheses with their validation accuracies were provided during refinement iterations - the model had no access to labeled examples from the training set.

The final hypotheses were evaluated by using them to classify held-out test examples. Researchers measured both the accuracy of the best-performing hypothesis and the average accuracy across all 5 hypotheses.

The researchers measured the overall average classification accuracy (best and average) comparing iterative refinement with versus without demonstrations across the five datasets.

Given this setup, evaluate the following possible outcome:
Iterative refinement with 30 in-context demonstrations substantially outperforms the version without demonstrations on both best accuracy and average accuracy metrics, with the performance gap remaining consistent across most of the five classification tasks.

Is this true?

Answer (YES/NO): NO